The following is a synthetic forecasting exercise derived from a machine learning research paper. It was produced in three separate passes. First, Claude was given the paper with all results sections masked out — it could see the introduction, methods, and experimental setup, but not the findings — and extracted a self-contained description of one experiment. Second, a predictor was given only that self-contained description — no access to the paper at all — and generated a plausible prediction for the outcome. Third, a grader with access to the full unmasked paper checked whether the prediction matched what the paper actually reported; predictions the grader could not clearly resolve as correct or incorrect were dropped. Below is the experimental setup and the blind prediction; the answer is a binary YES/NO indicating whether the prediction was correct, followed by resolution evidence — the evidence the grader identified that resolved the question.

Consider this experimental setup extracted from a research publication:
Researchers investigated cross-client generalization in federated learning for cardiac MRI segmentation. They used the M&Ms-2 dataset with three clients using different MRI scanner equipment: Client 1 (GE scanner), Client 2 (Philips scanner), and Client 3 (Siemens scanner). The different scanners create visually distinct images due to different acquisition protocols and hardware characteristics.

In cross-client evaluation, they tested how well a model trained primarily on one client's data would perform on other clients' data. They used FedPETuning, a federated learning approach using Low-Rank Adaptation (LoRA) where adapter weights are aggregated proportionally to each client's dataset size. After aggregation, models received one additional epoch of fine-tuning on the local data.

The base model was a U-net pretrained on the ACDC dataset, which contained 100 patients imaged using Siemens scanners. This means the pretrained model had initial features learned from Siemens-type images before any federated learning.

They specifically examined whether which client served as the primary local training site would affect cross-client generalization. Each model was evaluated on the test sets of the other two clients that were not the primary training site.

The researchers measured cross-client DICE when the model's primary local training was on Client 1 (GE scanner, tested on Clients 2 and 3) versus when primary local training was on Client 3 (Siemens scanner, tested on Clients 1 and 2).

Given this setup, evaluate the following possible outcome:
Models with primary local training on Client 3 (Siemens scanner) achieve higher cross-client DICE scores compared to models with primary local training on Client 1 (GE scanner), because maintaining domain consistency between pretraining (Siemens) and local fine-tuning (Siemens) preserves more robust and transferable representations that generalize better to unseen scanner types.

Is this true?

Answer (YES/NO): YES